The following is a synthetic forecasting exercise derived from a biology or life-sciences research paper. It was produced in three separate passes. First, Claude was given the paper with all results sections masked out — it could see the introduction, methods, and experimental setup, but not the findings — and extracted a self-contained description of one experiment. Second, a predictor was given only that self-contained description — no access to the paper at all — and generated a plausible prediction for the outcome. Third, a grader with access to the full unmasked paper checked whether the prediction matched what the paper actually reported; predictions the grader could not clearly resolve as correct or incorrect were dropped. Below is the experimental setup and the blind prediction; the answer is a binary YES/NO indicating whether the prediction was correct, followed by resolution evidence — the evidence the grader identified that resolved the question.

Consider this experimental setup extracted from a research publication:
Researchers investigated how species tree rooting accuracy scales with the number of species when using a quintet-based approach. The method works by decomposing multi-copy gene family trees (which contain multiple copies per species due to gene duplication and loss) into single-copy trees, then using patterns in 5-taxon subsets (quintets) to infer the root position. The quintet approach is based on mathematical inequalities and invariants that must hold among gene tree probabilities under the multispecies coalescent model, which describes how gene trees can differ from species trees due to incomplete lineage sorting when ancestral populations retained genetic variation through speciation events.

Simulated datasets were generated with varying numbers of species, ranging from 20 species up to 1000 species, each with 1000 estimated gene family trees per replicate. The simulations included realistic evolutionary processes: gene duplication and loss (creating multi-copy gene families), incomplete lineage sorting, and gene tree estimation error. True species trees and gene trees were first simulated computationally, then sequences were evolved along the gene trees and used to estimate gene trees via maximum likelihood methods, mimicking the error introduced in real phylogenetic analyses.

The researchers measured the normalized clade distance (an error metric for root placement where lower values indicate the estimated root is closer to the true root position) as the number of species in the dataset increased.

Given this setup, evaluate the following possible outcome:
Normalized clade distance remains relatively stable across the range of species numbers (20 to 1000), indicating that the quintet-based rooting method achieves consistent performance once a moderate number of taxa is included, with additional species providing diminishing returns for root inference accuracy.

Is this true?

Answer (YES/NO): NO